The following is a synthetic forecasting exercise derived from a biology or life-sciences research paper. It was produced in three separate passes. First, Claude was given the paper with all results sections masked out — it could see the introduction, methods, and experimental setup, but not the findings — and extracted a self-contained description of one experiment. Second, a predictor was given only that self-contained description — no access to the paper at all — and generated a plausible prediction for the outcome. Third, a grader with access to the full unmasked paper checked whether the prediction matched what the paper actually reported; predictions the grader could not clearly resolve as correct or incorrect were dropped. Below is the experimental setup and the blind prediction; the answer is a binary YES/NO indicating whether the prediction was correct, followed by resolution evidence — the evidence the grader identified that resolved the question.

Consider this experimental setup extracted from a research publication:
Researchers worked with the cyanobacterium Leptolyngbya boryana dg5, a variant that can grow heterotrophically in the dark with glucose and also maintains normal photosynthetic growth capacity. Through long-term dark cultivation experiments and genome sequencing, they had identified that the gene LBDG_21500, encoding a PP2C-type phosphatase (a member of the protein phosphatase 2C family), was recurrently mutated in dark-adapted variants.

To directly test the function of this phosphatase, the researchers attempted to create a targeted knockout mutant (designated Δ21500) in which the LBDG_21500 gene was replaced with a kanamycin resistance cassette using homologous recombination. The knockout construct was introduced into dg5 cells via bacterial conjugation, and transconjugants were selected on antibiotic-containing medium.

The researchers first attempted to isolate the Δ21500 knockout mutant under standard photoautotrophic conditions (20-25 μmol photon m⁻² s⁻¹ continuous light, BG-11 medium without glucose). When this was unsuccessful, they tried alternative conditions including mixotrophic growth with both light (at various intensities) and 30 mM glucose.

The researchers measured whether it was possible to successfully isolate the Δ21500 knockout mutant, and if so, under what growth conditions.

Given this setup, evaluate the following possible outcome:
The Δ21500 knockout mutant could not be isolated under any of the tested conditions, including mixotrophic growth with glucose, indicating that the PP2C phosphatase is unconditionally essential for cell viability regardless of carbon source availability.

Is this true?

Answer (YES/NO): NO